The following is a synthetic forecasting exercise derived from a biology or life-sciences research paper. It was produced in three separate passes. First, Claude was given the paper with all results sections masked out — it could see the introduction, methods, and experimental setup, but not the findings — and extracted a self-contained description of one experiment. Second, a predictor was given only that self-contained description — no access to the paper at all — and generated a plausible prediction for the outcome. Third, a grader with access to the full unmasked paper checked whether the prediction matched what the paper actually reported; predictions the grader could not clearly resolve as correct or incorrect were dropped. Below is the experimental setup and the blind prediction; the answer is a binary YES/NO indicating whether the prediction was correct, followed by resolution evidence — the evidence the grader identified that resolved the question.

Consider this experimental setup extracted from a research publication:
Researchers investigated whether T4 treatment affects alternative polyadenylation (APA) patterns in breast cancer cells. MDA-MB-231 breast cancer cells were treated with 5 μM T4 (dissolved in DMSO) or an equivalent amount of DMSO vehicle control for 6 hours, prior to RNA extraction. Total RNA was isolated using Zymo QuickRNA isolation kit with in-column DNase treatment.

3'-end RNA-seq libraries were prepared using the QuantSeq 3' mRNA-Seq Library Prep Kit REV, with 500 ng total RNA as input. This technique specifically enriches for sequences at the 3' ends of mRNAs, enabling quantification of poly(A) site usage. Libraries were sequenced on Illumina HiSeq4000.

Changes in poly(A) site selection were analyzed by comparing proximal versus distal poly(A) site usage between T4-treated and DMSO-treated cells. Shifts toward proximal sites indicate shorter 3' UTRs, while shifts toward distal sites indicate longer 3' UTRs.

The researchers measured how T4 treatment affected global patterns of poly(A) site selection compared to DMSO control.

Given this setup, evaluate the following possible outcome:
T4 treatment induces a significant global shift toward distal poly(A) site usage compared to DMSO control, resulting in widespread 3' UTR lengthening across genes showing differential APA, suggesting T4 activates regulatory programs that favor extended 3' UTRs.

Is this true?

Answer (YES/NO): NO